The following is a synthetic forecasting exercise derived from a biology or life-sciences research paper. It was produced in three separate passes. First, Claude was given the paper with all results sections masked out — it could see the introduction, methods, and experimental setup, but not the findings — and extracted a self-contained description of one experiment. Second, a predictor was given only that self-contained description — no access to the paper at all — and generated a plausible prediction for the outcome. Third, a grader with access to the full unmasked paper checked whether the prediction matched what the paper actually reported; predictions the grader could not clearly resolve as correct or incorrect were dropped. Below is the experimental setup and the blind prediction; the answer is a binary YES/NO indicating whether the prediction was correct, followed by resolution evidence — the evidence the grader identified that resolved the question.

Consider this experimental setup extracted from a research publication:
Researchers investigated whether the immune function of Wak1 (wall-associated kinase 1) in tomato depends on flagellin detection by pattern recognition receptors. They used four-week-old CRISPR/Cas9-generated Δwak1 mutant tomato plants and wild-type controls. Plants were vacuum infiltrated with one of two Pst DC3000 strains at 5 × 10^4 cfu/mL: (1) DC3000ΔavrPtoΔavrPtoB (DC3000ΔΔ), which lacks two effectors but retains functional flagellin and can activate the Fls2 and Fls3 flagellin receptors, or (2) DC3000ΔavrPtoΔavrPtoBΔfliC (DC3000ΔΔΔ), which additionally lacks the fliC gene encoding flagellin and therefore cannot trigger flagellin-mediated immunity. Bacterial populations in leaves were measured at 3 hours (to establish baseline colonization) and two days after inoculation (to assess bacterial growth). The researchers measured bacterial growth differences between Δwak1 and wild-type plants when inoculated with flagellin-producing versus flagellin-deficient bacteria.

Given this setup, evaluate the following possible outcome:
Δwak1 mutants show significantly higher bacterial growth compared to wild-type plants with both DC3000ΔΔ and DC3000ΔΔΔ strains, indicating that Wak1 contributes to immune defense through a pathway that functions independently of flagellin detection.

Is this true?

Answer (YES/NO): NO